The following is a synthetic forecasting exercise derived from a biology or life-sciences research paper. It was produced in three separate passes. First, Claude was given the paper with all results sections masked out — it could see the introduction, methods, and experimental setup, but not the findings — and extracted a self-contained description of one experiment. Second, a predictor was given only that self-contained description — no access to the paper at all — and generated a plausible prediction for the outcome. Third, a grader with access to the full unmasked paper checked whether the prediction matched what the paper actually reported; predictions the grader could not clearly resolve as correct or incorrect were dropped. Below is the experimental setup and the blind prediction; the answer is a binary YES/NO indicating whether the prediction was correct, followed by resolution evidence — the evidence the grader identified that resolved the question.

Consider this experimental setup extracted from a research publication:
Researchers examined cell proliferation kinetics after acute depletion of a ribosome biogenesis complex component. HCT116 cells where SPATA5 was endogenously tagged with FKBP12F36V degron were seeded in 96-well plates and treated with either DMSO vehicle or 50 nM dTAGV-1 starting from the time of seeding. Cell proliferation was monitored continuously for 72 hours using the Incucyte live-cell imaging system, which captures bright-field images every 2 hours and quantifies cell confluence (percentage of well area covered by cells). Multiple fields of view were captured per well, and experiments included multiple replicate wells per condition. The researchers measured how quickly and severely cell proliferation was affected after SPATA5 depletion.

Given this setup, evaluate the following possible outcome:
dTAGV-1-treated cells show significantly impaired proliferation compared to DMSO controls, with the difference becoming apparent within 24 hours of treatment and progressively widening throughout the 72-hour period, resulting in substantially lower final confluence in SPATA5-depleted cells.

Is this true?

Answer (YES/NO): NO